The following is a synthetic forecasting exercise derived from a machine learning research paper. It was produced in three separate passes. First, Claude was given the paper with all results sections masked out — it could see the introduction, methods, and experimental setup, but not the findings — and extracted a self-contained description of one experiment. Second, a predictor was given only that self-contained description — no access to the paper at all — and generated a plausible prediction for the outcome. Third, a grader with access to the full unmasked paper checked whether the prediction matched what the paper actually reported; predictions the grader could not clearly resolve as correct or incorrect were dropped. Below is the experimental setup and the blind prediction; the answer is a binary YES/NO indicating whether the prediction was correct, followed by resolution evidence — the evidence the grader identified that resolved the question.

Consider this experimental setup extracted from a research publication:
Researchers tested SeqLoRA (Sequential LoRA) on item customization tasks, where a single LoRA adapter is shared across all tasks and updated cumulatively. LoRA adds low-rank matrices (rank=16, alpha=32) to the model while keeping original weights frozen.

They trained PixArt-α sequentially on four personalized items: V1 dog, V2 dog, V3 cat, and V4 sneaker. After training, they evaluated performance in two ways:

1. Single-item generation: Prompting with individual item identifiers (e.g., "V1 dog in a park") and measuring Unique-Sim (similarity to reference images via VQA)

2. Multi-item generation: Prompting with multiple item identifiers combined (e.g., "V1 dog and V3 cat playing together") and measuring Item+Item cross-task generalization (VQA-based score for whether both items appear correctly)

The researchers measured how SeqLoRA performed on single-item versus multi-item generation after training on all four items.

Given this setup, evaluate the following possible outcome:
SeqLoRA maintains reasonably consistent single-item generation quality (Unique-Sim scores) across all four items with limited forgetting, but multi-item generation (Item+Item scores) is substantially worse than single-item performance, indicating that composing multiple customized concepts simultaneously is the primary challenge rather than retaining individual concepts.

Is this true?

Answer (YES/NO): NO